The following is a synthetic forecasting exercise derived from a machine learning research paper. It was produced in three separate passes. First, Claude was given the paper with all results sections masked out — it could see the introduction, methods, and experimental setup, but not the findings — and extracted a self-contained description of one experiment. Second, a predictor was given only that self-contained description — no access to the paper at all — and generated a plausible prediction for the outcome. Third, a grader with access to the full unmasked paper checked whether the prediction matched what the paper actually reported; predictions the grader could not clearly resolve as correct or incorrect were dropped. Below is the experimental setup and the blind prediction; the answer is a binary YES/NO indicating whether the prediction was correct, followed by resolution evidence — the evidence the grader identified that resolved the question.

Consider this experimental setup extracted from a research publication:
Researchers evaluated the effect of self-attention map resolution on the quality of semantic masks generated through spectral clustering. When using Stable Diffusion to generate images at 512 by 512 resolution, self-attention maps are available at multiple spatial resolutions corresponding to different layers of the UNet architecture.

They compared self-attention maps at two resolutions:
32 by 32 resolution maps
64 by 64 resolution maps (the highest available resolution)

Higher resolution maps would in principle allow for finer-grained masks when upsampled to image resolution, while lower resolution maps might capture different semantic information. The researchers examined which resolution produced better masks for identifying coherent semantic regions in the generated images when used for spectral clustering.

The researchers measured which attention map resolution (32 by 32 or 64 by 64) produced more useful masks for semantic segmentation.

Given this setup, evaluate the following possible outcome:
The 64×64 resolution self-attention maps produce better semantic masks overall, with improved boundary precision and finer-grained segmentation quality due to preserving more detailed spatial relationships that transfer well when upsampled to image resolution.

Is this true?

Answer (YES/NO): NO